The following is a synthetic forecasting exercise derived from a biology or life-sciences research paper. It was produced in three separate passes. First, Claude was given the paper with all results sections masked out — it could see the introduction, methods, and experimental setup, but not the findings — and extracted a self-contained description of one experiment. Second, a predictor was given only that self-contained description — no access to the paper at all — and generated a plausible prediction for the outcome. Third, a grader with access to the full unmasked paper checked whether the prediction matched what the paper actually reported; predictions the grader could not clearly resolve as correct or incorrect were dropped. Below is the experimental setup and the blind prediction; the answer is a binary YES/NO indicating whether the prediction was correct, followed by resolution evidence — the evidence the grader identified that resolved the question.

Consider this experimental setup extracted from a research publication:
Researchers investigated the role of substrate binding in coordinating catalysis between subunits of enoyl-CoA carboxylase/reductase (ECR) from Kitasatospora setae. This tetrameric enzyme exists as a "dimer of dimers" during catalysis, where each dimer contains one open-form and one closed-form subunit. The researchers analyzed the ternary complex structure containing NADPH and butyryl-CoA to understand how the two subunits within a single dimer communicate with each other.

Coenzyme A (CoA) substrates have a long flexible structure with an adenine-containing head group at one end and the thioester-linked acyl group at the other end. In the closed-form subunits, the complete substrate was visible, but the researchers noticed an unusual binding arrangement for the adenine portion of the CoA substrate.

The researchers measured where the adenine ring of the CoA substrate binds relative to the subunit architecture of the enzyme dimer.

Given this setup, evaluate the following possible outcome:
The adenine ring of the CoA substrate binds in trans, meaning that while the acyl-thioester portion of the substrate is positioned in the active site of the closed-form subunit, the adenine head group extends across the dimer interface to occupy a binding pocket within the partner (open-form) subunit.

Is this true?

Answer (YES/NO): YES